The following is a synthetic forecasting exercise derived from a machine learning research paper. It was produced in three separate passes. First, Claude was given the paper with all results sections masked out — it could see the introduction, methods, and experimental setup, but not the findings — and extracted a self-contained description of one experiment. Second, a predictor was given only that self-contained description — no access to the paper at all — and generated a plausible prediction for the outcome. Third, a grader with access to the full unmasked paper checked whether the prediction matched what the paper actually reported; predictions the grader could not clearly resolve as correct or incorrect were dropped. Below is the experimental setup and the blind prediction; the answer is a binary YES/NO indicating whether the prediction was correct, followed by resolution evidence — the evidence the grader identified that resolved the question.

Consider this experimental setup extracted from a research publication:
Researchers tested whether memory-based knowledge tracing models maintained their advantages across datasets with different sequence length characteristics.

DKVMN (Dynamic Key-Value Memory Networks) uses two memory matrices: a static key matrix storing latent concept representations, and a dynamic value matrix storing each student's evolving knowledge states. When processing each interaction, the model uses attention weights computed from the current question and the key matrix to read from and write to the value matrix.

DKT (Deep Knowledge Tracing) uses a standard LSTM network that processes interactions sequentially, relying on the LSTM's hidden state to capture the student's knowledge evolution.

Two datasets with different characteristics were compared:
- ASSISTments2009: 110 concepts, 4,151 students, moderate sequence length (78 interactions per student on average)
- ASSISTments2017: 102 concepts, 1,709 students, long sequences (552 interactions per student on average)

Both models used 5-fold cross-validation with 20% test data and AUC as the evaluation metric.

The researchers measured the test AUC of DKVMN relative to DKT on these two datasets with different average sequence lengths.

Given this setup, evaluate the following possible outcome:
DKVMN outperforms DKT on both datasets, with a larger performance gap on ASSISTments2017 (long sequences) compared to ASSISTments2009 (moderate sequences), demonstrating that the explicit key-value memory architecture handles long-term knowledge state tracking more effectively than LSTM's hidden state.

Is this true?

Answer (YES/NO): NO